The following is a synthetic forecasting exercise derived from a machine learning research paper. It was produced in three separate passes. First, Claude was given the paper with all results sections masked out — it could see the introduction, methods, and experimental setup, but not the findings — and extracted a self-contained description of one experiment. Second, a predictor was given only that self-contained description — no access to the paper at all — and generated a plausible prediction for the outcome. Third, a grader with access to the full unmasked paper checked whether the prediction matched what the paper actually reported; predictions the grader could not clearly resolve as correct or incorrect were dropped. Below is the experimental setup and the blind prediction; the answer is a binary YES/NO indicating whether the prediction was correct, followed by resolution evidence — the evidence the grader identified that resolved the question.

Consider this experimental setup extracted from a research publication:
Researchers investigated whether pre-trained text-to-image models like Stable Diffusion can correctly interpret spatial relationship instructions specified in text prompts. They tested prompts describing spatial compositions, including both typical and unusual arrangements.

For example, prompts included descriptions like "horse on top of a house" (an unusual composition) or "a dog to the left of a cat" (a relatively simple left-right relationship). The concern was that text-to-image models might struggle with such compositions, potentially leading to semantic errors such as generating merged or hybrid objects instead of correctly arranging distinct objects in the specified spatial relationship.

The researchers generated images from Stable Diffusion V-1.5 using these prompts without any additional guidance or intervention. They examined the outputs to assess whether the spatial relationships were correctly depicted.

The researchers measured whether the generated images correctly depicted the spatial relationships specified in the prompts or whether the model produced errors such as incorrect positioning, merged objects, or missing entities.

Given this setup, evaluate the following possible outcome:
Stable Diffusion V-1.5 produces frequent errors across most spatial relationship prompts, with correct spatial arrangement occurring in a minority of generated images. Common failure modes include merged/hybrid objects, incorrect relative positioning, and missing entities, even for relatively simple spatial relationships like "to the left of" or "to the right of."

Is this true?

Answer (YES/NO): YES